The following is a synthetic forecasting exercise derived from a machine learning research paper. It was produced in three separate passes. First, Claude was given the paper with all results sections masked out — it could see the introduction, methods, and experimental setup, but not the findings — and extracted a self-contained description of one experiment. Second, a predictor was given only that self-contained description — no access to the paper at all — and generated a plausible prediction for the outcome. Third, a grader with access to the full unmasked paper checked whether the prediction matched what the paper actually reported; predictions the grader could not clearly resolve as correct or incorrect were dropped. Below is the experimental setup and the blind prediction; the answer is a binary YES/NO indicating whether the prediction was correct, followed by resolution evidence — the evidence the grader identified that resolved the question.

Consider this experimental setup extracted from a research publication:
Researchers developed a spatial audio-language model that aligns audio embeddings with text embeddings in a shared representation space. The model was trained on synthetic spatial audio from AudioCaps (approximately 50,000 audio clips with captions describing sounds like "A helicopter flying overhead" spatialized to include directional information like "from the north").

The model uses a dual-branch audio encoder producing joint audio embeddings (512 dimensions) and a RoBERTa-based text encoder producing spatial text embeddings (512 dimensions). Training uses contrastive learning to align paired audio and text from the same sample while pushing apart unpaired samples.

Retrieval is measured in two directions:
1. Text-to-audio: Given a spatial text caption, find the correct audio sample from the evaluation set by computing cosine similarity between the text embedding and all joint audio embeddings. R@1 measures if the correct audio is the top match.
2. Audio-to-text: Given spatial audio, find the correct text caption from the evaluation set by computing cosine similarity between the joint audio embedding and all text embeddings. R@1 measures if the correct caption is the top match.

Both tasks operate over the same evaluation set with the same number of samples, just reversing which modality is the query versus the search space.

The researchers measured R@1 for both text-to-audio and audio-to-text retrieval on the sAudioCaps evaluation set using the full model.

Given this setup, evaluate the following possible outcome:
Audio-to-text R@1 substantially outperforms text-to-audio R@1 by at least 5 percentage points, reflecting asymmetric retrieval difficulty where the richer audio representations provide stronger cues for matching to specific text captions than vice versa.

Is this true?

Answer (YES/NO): YES